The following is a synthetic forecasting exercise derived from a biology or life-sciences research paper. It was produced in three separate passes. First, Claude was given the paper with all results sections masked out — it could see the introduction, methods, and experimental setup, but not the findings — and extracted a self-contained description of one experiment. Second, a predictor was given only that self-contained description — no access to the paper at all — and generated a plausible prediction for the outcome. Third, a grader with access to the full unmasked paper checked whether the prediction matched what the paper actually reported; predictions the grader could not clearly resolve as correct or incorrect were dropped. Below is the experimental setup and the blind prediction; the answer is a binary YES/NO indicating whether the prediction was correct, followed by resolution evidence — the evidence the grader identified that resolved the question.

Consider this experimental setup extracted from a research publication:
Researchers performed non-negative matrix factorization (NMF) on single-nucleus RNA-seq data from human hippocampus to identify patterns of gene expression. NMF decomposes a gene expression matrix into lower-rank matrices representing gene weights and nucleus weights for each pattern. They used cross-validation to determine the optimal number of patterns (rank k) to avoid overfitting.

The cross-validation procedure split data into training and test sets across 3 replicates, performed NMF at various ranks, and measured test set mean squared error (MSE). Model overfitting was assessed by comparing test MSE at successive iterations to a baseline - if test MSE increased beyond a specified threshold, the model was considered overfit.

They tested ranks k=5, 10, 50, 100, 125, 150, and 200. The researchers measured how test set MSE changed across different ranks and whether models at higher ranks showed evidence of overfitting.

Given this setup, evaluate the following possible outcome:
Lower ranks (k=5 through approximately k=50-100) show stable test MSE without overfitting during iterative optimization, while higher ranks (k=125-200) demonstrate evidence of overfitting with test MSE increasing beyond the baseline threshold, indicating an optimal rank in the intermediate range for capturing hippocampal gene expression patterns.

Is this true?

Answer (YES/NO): NO